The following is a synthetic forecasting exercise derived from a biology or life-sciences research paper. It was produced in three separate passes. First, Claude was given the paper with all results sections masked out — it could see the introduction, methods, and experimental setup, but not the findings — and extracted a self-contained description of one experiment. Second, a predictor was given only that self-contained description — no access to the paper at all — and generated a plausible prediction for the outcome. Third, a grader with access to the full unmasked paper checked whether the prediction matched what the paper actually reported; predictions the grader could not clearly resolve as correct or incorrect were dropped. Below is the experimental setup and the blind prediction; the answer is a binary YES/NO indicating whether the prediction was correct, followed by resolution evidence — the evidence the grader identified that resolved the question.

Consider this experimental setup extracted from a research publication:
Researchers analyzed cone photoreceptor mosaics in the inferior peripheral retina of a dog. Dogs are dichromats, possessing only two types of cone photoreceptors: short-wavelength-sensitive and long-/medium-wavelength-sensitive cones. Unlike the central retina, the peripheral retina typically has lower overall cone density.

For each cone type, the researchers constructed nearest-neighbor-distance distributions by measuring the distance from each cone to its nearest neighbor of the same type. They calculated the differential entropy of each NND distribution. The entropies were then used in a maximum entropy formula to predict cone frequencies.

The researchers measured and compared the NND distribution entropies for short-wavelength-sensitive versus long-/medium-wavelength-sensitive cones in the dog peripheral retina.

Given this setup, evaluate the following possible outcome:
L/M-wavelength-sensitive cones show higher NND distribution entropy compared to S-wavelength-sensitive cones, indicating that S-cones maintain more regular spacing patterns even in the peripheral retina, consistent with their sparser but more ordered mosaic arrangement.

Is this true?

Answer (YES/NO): NO